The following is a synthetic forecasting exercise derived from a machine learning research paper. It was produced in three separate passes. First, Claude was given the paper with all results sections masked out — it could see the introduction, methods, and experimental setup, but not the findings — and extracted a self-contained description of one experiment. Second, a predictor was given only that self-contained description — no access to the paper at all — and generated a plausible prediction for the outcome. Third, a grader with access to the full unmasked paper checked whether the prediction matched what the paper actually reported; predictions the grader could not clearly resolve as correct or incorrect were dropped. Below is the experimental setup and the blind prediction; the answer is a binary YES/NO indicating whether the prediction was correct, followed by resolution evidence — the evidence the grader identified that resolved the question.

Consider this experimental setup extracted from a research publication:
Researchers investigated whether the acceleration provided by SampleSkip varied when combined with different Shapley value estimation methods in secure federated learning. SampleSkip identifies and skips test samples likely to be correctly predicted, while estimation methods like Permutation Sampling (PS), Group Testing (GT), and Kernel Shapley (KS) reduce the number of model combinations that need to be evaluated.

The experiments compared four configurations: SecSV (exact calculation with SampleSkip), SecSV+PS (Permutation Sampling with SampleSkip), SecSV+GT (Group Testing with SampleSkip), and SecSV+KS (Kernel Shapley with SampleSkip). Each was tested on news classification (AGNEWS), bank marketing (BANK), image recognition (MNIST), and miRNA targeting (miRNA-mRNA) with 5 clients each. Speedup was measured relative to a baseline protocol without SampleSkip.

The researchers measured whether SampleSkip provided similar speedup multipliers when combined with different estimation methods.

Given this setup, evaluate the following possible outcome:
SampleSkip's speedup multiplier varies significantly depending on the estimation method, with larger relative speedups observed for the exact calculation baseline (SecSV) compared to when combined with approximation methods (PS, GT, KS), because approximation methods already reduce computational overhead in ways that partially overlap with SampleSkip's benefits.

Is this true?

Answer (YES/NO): NO